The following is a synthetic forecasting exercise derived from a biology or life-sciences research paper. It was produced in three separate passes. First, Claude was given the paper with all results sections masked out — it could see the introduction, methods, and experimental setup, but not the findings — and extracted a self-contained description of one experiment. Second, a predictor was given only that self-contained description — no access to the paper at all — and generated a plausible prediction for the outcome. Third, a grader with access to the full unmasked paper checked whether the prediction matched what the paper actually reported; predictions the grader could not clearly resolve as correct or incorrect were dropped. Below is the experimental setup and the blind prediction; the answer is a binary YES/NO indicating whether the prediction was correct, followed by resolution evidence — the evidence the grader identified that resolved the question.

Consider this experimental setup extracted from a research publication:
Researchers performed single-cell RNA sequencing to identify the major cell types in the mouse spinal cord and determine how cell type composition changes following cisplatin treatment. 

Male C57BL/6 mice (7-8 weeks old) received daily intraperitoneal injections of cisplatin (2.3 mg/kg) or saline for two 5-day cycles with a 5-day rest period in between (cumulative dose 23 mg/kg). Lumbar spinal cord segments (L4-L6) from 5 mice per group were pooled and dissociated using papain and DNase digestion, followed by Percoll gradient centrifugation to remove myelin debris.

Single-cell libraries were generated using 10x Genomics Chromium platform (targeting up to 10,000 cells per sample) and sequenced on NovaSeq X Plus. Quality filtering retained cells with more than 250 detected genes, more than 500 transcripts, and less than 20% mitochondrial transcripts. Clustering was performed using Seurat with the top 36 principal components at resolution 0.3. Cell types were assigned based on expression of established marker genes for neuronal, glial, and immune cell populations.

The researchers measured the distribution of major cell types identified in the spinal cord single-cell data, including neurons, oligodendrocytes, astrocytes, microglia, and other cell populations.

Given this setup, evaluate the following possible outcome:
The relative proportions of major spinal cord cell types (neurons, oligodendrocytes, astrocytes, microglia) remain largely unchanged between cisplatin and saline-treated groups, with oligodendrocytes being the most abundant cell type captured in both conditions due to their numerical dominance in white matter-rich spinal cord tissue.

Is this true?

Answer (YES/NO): NO